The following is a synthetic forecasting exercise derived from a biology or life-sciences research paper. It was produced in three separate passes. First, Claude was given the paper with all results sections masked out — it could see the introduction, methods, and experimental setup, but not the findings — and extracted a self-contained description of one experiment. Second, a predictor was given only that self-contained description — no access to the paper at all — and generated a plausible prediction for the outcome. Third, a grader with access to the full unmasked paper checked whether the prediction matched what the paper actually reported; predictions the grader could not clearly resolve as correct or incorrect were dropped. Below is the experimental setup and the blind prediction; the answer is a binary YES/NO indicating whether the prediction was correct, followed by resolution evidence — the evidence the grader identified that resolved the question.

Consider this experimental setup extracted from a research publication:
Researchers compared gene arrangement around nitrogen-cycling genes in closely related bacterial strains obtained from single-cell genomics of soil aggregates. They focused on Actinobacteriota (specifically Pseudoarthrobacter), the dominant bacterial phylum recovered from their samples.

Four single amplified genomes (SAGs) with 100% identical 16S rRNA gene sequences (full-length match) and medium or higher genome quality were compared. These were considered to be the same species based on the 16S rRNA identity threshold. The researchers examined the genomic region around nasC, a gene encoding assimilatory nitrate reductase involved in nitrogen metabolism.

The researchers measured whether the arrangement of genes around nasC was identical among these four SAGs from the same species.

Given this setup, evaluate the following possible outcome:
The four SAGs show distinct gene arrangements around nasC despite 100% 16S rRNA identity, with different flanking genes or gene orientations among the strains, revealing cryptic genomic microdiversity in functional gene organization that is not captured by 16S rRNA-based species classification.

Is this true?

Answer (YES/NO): NO